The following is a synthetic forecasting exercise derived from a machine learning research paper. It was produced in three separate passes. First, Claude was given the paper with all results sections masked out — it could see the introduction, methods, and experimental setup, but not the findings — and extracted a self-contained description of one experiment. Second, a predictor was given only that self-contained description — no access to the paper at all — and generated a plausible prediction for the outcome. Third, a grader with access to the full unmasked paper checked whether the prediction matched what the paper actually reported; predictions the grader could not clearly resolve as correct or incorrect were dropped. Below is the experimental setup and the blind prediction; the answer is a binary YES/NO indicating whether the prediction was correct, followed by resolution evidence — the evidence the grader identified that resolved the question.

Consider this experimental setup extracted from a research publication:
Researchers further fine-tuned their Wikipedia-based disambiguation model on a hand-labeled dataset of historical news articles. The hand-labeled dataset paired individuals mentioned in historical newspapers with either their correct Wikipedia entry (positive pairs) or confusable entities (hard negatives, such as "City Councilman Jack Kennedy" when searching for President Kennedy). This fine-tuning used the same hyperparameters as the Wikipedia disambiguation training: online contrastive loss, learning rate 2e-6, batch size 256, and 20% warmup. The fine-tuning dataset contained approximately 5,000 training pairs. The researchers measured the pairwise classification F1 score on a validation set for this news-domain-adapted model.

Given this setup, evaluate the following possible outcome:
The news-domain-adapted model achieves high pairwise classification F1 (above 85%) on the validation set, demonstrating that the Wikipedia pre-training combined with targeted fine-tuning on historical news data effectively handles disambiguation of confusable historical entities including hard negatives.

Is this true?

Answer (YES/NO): NO